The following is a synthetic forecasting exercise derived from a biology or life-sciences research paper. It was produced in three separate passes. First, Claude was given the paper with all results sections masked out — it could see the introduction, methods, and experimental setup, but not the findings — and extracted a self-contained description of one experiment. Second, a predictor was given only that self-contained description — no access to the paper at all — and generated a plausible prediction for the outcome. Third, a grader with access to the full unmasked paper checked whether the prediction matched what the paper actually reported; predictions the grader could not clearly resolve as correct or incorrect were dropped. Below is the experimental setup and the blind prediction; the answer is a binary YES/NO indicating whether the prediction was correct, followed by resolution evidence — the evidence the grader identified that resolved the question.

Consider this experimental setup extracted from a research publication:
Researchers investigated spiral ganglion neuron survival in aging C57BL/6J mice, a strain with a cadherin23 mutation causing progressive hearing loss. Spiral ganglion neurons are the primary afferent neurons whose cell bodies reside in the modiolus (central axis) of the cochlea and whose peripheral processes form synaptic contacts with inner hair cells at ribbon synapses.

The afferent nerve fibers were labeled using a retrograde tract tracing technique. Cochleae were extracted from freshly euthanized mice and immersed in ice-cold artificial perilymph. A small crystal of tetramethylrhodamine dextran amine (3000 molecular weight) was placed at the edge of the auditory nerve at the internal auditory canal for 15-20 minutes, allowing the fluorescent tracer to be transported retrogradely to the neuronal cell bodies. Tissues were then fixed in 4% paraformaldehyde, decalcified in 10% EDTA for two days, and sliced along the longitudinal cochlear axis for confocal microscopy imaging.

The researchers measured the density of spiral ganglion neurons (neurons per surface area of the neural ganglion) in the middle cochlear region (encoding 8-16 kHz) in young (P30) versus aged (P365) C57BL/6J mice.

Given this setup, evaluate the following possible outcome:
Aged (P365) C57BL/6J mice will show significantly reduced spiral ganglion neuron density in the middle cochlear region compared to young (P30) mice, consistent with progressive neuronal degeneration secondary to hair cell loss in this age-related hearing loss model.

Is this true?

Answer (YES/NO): NO